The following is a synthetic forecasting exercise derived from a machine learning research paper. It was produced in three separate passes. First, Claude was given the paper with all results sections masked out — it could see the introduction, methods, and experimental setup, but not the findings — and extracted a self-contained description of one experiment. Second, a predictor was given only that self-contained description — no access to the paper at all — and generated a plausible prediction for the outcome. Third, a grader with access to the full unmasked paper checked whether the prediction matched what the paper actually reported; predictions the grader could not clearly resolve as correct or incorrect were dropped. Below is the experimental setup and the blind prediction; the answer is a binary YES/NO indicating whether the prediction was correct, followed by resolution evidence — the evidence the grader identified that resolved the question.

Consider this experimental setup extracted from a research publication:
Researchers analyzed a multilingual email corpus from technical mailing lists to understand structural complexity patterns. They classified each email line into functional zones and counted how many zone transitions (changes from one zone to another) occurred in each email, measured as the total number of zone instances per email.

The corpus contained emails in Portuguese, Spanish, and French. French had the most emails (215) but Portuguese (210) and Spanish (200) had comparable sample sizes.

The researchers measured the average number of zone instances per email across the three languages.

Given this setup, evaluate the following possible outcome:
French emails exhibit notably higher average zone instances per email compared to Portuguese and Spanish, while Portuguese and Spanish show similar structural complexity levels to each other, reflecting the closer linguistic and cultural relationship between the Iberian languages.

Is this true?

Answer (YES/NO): NO